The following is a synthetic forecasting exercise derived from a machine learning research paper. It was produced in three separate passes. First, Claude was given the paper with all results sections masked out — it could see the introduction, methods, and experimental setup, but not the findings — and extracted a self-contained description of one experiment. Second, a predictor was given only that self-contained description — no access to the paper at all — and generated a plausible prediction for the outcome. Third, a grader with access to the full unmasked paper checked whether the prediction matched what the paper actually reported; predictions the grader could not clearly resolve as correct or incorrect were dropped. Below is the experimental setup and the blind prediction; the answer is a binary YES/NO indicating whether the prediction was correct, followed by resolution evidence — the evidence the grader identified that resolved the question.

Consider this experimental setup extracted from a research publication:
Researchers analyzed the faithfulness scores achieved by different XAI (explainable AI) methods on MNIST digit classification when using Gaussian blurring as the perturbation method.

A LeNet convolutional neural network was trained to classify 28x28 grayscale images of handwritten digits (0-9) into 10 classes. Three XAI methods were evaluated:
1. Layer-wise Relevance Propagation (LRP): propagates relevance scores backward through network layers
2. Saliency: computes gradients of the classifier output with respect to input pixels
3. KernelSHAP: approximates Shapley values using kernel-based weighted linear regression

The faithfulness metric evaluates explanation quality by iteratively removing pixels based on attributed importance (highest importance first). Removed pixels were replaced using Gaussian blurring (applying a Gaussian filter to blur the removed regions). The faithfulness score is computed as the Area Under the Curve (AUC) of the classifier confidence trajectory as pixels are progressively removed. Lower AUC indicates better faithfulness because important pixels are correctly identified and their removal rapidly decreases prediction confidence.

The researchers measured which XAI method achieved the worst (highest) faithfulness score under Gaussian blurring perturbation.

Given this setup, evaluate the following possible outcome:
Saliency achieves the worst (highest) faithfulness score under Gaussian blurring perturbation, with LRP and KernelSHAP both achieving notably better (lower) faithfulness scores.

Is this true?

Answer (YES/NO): NO